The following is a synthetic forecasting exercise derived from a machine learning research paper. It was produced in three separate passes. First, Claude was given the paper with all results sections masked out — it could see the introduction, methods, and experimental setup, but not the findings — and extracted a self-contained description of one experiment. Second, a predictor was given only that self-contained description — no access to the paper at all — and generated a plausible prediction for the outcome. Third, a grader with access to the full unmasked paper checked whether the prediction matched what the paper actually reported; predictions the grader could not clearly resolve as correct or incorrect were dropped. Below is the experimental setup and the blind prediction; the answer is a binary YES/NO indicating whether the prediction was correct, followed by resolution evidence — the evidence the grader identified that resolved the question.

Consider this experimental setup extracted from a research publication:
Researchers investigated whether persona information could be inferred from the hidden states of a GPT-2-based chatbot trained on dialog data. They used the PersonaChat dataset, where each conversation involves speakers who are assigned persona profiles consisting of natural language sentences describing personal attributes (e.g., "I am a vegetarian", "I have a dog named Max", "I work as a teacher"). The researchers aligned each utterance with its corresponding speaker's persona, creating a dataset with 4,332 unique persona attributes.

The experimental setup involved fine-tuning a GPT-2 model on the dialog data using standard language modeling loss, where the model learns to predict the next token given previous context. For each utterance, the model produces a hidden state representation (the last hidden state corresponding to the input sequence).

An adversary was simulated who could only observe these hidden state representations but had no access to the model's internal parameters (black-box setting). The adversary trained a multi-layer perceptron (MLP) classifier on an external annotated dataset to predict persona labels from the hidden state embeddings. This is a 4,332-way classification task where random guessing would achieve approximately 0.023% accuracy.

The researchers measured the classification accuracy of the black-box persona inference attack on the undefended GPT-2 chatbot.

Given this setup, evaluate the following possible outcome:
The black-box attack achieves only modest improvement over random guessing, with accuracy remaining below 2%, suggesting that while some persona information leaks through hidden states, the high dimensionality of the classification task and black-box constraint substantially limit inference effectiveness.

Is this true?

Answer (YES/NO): NO